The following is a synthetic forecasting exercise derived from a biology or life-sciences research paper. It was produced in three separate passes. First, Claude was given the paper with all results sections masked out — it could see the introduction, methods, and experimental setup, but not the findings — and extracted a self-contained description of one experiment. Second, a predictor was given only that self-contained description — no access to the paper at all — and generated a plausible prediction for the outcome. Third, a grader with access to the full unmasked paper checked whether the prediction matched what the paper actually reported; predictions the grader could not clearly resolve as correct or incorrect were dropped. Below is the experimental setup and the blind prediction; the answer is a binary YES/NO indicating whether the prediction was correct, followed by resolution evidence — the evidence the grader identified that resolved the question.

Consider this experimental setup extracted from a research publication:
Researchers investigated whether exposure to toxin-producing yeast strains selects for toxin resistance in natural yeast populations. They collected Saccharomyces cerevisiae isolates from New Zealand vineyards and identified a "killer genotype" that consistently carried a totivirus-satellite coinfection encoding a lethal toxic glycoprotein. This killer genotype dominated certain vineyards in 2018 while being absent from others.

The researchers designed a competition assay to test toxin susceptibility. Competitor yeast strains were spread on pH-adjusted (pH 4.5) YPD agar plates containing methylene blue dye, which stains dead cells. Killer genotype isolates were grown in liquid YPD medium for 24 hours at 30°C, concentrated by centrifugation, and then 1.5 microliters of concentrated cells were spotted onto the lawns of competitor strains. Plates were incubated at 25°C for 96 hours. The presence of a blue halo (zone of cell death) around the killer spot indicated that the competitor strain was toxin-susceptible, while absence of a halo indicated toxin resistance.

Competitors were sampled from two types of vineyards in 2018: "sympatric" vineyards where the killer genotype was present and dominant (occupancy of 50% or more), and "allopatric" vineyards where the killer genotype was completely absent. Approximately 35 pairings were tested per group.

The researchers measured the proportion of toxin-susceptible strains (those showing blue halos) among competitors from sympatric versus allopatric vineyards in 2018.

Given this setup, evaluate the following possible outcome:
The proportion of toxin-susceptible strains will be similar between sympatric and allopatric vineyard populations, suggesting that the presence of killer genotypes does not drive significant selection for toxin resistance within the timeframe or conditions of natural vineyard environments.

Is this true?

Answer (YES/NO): NO